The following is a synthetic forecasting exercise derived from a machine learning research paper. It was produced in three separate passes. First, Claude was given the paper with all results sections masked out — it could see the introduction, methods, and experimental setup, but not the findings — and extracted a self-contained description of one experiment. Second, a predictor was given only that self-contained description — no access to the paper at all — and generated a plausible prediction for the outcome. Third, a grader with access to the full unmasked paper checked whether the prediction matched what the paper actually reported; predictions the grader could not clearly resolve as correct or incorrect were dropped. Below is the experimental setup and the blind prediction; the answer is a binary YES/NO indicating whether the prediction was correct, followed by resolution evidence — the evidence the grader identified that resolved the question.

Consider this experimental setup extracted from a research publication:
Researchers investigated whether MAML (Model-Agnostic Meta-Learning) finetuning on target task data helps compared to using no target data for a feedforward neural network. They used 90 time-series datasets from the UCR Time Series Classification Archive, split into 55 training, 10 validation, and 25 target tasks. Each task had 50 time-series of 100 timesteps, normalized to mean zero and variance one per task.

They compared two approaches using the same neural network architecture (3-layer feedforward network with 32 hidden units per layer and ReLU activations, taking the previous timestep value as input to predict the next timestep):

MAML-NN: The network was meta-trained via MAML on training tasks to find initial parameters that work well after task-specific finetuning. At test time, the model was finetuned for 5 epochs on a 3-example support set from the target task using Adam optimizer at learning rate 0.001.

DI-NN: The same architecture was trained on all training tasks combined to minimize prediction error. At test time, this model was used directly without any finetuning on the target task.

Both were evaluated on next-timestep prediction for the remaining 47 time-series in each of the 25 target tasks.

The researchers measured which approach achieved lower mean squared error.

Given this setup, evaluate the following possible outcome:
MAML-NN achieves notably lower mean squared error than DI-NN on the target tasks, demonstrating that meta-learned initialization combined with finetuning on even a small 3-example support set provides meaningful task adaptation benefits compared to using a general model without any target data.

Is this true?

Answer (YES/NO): NO